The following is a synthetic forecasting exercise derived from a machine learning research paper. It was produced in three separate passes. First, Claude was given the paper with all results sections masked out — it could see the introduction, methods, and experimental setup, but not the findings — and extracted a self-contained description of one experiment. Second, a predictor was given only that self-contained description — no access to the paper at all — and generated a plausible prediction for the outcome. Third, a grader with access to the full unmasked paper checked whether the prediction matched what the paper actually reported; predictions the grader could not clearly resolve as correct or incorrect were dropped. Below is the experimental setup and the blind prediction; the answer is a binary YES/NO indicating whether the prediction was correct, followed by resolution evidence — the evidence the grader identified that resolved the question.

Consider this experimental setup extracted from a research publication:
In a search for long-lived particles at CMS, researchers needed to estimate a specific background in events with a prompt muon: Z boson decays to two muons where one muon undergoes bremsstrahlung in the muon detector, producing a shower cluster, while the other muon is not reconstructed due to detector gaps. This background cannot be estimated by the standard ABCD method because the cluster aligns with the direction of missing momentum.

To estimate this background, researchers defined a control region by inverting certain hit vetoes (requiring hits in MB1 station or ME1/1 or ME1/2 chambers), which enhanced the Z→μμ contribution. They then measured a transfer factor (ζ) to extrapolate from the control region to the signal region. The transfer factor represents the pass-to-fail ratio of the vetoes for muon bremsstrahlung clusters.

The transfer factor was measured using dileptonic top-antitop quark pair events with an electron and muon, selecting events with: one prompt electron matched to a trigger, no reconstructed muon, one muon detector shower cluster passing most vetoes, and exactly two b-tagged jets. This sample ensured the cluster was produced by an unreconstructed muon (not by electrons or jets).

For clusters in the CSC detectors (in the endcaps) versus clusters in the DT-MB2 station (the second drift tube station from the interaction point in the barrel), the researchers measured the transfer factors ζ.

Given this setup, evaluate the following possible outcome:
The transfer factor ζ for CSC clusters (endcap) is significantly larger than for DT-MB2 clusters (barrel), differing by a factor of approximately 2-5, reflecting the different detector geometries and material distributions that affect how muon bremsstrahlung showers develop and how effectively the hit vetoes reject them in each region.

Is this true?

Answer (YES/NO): NO